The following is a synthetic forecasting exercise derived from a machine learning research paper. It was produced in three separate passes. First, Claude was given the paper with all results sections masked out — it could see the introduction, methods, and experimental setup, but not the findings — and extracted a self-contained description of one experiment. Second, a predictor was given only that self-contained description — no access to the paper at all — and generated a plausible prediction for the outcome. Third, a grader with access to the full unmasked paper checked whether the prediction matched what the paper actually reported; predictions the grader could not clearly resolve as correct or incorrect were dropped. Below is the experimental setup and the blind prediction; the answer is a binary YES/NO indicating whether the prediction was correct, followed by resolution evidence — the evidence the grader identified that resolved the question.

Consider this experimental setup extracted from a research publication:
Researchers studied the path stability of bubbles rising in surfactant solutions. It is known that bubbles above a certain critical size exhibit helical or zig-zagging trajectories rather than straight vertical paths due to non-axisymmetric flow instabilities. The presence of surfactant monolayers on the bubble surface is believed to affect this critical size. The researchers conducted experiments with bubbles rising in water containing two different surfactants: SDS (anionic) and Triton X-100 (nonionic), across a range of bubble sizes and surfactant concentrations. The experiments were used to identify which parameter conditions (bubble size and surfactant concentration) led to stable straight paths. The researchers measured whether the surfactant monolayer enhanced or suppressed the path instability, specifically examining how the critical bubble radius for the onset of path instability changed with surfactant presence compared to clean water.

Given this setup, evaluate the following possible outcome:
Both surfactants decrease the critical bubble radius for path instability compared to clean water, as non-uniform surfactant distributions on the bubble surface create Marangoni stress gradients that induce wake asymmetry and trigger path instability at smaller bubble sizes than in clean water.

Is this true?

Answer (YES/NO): YES